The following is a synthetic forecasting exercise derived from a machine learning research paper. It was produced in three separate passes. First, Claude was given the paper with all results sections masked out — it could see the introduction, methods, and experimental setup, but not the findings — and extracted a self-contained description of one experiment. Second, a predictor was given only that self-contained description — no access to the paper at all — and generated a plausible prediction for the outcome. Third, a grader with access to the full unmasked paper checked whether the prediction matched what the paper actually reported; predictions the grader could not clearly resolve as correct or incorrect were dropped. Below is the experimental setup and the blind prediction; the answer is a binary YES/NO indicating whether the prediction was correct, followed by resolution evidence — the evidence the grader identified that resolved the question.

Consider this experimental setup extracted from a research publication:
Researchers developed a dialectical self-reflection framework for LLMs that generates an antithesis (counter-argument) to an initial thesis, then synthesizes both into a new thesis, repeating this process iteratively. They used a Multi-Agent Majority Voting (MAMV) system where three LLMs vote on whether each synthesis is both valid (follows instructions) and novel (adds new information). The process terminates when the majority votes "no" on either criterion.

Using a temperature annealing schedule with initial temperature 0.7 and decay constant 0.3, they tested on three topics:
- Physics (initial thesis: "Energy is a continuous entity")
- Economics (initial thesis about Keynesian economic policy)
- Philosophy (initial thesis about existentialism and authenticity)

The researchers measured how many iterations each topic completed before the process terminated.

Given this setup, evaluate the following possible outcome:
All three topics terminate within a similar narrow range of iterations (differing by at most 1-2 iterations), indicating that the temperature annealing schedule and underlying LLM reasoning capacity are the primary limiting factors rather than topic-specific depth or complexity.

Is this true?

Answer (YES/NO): YES